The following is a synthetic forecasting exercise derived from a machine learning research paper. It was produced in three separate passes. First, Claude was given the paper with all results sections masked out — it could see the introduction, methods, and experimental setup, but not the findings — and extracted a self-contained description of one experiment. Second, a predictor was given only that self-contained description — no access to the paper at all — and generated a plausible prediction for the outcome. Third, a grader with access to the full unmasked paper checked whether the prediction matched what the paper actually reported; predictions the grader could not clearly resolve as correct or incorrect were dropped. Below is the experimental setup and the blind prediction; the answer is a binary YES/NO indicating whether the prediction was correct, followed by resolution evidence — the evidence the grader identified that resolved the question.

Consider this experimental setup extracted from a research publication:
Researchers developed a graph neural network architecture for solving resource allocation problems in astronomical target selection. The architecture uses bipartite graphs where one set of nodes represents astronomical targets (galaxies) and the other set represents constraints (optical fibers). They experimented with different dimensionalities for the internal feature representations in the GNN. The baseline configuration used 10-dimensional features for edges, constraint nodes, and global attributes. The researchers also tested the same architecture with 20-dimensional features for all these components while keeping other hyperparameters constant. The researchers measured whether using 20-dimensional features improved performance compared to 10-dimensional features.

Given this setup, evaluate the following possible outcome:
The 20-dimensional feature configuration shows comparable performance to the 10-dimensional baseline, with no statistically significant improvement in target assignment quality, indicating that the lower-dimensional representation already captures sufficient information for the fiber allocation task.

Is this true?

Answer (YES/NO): YES